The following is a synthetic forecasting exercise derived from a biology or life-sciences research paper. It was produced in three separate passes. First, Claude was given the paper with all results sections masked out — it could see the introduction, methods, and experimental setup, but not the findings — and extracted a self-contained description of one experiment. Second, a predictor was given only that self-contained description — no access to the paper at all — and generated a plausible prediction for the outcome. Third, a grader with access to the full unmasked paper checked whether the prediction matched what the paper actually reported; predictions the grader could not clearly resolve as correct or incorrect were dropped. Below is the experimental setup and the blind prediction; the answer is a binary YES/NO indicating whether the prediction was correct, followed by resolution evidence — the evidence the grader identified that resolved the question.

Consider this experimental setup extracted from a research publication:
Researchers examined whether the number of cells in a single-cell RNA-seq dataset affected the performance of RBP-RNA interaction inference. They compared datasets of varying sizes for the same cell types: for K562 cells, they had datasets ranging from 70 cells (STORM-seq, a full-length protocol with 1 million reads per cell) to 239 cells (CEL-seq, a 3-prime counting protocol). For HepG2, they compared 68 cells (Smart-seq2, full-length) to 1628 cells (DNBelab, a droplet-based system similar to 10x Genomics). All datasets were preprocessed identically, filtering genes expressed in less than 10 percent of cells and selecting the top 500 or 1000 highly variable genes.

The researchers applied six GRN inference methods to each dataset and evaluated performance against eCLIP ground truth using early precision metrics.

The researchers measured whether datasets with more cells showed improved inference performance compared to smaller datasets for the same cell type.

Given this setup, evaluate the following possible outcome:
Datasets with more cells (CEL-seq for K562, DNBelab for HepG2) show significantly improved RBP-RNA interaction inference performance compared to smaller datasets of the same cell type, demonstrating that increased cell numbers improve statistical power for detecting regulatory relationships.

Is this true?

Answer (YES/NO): NO